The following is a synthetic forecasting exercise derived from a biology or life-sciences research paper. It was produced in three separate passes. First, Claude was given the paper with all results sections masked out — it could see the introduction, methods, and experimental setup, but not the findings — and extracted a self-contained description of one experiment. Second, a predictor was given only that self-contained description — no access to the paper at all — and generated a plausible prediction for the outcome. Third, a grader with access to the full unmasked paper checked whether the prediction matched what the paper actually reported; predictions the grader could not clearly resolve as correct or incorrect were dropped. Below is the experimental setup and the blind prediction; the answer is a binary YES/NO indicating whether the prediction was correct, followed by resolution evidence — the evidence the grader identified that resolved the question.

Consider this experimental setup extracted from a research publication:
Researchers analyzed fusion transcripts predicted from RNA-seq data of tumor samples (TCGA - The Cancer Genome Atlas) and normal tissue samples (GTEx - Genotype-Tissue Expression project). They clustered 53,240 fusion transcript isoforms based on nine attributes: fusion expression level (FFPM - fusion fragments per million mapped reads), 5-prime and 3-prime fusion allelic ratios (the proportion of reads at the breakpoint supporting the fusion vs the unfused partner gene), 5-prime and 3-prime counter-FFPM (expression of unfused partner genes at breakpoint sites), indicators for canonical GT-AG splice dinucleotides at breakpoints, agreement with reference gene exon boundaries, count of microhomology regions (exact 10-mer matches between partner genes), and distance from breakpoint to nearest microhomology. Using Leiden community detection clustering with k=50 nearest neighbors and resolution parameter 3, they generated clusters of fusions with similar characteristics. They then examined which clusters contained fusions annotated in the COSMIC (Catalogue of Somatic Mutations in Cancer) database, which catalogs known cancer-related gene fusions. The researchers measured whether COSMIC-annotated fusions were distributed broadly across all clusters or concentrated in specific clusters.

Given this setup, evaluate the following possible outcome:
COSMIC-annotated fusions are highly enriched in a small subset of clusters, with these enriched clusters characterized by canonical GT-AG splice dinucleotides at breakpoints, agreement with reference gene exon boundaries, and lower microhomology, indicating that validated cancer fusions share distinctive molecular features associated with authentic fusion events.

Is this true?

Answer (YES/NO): YES